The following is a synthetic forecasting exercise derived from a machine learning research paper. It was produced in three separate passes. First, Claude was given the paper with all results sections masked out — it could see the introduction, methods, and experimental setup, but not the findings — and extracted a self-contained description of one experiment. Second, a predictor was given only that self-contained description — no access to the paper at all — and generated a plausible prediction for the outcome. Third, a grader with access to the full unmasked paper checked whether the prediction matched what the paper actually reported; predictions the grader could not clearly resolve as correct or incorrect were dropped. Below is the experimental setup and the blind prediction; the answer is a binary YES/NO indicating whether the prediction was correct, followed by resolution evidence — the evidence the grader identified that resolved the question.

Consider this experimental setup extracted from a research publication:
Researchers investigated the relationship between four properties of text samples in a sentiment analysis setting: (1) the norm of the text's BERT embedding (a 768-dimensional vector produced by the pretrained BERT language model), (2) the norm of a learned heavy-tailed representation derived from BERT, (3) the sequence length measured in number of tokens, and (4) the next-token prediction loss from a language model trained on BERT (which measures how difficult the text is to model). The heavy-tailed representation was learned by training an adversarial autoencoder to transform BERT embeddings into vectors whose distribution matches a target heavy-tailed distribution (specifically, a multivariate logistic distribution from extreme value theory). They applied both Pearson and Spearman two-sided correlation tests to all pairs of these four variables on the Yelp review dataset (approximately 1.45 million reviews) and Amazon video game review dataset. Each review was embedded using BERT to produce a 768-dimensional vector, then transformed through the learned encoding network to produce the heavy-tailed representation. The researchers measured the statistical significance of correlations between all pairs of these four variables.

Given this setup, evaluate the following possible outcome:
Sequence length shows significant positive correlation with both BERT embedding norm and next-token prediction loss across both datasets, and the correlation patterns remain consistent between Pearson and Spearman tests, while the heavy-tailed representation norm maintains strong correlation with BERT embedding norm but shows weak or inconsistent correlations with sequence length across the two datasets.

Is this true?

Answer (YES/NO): NO